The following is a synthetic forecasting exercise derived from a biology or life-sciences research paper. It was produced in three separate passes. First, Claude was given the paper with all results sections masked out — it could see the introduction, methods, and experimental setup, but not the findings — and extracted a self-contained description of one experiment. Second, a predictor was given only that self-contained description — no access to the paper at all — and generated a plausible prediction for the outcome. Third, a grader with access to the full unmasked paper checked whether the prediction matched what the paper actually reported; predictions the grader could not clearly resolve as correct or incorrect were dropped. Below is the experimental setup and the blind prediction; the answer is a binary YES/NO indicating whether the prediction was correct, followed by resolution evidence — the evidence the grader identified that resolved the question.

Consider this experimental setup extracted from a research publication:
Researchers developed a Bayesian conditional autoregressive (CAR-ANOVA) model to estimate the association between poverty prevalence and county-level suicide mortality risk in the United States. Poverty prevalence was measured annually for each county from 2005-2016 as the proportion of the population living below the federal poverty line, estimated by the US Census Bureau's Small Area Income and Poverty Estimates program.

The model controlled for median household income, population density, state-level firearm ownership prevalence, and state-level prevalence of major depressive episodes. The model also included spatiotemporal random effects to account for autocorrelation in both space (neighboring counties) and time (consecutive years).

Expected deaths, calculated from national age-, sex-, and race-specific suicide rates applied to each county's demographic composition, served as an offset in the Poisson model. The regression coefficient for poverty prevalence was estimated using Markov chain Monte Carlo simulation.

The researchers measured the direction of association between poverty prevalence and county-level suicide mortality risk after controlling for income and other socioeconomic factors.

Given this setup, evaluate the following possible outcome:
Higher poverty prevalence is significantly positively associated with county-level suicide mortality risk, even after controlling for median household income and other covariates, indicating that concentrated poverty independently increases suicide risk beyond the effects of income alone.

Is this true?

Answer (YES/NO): NO